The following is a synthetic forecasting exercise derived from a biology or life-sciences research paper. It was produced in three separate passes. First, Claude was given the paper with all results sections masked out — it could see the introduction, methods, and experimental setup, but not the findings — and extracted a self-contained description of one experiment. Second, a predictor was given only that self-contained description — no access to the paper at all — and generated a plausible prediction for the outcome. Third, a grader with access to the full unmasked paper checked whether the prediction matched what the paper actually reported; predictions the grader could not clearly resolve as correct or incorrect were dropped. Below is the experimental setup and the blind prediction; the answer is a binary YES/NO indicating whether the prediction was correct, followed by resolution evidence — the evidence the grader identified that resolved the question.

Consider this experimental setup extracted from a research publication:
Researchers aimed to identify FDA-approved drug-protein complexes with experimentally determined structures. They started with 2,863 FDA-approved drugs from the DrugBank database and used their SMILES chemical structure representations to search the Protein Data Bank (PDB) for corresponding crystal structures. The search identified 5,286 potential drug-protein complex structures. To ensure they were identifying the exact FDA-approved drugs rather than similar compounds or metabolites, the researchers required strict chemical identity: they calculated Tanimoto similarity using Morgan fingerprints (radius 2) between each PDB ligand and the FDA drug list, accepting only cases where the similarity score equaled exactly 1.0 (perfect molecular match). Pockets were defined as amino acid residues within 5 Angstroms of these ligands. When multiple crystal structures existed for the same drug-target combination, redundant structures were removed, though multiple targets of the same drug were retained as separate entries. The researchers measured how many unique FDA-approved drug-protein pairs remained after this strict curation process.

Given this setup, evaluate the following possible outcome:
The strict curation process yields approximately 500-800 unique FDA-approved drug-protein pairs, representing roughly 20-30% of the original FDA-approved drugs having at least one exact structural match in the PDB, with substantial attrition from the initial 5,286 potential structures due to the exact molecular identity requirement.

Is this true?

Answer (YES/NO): NO